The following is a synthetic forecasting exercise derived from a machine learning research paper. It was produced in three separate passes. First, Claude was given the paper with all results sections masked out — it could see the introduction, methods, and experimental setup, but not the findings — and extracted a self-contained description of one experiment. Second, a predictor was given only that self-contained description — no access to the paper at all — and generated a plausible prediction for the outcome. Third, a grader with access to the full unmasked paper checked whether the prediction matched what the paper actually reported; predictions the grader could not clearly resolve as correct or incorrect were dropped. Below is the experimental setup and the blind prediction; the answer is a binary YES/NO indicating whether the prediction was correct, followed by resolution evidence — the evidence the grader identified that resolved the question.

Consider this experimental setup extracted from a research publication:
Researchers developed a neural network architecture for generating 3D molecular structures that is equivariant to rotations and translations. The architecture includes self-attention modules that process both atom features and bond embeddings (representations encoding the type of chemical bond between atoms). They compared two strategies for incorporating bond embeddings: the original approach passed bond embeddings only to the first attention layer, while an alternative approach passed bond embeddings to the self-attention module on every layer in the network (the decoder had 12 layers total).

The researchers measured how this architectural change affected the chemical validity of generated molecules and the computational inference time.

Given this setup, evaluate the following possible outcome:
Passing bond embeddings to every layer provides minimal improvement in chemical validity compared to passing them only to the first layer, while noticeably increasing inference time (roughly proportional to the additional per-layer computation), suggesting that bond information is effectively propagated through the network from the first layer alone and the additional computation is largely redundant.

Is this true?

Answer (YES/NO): NO